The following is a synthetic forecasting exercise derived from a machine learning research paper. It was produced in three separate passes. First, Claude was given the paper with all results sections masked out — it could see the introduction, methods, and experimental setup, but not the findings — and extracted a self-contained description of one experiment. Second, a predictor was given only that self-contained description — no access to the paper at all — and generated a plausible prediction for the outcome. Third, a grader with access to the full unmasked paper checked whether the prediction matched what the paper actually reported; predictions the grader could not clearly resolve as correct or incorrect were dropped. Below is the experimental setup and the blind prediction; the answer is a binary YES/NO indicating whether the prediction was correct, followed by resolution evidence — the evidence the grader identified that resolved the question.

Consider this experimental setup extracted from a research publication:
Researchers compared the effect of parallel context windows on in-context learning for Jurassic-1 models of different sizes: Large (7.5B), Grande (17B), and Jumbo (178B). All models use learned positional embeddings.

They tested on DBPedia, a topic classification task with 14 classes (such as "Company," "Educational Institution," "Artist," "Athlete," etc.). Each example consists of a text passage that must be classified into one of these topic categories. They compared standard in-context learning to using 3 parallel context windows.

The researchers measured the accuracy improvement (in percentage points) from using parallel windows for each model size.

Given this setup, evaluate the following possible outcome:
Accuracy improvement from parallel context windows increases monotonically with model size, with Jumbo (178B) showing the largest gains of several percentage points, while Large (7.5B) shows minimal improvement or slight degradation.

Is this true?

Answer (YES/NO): NO